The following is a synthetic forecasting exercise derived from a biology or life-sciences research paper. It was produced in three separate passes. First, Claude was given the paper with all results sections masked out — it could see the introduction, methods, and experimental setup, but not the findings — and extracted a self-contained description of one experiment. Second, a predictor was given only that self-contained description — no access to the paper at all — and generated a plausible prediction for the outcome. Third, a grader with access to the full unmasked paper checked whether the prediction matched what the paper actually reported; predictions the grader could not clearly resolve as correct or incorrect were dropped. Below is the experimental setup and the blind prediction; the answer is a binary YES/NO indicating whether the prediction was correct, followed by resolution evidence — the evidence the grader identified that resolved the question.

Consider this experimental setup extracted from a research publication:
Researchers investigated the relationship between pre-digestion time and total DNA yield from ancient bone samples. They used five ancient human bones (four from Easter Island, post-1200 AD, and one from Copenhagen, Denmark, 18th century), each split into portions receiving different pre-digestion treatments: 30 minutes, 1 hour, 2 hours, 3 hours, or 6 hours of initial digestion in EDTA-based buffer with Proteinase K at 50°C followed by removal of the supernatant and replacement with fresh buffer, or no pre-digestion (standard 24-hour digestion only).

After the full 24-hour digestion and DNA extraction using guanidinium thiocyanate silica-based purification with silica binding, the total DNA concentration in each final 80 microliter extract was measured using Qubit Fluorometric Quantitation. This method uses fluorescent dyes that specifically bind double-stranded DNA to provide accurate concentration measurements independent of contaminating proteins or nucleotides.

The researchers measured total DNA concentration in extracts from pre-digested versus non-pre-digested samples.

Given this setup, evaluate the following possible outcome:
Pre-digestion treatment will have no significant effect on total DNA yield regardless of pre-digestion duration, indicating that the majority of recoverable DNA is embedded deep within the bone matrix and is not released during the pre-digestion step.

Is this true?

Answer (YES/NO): NO